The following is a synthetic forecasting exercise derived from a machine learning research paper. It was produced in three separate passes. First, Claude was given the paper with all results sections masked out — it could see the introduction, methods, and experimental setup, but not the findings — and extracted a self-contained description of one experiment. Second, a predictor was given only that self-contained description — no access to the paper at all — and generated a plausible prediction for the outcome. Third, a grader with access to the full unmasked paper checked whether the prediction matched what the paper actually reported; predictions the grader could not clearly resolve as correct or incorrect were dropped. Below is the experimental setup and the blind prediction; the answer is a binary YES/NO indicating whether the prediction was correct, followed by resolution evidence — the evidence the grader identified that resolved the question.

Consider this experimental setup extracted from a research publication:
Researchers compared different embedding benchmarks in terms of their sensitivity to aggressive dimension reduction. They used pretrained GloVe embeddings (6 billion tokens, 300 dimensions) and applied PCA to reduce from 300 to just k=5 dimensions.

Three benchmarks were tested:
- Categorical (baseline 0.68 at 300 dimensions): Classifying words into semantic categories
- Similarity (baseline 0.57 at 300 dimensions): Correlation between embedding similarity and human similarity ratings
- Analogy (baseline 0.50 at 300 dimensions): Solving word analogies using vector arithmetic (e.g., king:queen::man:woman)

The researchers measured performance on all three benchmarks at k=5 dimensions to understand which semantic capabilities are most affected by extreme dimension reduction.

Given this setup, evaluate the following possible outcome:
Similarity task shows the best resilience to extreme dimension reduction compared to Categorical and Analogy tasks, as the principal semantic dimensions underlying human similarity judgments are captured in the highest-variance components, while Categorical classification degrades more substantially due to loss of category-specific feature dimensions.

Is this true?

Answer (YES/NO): NO